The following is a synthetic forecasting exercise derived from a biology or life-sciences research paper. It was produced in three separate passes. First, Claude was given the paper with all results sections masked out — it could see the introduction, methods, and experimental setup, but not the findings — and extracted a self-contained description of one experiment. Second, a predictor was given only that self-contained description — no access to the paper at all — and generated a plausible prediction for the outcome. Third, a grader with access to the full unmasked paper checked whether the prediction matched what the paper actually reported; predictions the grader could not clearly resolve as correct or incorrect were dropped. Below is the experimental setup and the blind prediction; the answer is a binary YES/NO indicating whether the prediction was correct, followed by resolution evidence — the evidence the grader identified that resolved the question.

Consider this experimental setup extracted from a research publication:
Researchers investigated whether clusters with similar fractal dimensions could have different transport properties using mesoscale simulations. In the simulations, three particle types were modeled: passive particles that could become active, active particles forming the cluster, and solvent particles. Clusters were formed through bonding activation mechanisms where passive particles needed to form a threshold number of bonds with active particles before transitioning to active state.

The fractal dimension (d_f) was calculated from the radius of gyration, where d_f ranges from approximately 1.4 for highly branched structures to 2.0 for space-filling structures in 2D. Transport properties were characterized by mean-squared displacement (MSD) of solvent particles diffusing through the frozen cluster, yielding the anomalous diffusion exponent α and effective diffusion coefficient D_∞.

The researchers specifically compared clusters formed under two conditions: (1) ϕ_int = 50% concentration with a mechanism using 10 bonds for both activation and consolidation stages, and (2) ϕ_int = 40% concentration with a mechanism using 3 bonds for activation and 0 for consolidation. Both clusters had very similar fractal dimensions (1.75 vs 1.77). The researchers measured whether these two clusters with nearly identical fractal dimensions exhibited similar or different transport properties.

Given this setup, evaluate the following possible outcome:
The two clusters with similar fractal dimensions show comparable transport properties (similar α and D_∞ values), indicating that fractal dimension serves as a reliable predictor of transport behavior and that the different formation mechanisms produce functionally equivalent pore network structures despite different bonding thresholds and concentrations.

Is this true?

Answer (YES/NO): NO